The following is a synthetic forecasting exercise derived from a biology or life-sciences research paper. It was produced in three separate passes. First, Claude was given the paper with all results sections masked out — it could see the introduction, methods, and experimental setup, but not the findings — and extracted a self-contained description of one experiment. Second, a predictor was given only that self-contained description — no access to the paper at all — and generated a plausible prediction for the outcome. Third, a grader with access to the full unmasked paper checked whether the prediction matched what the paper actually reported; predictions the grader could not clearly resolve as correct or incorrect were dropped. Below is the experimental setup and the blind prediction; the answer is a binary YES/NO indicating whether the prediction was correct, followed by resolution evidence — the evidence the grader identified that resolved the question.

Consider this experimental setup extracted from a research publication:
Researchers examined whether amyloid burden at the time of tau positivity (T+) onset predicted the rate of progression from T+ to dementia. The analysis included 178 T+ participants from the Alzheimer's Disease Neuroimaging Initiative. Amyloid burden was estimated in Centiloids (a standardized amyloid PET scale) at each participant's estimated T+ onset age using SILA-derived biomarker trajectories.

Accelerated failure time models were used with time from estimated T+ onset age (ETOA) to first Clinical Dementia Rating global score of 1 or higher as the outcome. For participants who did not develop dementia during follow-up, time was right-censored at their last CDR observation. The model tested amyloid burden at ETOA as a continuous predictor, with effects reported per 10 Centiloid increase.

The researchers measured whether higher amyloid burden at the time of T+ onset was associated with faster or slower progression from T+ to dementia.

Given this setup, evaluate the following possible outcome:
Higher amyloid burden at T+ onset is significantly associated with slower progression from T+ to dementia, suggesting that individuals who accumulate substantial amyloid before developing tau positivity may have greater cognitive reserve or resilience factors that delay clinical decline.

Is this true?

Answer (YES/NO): NO